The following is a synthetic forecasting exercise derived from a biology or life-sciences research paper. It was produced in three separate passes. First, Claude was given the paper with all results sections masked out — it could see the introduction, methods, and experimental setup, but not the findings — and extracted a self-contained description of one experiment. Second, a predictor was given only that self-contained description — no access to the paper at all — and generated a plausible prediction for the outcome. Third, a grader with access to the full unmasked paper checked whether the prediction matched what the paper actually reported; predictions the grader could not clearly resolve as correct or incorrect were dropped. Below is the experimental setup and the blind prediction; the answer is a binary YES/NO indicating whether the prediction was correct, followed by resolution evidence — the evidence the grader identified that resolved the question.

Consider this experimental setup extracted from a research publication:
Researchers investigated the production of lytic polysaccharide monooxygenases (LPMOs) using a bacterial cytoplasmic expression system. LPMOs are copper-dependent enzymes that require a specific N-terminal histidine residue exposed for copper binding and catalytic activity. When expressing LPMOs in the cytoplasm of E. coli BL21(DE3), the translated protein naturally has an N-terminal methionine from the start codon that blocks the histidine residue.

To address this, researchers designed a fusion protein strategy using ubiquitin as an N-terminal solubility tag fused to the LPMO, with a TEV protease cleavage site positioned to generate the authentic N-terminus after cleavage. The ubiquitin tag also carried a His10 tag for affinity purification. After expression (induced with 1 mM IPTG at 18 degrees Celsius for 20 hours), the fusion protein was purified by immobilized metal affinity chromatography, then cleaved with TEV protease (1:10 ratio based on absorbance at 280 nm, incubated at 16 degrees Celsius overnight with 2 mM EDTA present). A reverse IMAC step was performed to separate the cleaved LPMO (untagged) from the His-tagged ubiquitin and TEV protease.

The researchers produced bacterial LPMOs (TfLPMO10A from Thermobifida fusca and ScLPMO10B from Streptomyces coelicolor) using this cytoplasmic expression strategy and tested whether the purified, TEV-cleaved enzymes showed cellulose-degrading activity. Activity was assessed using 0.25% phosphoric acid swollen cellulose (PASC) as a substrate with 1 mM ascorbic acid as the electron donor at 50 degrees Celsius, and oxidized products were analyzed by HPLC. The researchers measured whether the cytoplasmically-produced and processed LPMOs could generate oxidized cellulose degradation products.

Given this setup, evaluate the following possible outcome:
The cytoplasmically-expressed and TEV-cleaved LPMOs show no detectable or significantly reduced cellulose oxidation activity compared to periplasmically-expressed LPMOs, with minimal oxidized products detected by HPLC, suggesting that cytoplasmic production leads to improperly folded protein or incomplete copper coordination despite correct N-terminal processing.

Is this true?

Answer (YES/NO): NO